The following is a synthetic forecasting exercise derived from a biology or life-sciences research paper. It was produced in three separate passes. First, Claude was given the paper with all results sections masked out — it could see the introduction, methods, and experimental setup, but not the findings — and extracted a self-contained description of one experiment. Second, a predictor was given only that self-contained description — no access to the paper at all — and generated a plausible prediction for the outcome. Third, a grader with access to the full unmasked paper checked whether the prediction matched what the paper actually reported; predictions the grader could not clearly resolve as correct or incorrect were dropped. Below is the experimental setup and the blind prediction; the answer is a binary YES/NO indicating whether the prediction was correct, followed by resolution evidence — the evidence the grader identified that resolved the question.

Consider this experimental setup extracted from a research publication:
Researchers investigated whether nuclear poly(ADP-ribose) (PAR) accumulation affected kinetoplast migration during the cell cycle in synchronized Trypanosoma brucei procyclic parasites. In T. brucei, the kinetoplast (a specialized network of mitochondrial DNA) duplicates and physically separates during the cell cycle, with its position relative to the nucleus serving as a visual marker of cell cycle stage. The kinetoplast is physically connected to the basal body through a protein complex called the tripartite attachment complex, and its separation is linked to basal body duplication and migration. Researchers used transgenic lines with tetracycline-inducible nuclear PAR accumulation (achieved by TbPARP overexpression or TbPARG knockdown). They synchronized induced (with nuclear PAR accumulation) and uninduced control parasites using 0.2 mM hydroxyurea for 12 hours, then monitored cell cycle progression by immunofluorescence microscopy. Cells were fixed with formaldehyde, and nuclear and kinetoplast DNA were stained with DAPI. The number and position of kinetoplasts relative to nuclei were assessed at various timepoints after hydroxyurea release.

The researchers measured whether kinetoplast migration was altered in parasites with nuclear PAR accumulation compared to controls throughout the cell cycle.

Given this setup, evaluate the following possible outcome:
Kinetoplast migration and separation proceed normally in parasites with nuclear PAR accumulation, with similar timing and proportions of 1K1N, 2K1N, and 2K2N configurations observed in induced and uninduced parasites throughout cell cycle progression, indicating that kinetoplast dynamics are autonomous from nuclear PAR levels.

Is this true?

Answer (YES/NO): YES